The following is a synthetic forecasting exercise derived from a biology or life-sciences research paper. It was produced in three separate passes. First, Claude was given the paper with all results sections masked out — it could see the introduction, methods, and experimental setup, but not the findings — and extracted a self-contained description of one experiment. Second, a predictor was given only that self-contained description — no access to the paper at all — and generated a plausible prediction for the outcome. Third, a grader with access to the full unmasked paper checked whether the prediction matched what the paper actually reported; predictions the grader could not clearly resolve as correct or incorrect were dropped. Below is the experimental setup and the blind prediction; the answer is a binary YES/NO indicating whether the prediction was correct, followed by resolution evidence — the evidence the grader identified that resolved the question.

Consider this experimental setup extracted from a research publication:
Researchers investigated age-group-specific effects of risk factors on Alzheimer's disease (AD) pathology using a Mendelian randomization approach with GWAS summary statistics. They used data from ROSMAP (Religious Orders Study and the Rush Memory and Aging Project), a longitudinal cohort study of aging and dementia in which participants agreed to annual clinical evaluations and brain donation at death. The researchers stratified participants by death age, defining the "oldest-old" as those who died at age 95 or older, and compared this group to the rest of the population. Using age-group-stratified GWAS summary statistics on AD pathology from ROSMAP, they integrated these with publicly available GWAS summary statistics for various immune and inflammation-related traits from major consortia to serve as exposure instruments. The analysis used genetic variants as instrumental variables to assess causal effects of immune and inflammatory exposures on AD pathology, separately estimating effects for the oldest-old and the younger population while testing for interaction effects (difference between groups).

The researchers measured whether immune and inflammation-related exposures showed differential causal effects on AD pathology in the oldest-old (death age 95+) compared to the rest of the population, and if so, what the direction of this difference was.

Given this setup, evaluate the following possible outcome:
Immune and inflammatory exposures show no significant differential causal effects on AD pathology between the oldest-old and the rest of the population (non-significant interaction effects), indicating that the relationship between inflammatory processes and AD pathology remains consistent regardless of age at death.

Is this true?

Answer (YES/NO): NO